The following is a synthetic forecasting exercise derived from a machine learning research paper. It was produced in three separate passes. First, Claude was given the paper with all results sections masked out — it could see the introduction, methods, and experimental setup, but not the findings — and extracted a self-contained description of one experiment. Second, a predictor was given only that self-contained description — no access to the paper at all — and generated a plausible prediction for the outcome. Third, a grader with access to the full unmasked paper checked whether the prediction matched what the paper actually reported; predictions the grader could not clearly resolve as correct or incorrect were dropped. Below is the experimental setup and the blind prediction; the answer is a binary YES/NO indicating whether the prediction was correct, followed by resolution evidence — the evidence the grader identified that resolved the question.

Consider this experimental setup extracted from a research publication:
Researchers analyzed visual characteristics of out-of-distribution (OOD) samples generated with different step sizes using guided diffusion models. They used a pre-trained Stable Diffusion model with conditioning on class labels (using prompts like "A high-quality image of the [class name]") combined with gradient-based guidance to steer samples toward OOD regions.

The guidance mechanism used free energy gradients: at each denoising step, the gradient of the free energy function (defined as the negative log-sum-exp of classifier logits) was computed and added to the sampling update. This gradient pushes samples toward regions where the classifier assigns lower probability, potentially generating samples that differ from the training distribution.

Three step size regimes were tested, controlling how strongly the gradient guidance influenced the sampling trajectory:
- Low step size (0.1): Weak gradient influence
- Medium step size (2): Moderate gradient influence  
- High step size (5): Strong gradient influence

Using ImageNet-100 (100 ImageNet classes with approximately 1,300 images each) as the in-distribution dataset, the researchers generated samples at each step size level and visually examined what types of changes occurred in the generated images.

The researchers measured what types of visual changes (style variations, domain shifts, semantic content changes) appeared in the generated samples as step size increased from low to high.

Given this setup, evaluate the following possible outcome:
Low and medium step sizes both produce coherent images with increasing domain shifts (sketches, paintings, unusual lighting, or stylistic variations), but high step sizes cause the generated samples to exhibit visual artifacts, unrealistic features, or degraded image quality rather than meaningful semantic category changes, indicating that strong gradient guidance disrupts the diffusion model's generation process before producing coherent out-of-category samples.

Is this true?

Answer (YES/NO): NO